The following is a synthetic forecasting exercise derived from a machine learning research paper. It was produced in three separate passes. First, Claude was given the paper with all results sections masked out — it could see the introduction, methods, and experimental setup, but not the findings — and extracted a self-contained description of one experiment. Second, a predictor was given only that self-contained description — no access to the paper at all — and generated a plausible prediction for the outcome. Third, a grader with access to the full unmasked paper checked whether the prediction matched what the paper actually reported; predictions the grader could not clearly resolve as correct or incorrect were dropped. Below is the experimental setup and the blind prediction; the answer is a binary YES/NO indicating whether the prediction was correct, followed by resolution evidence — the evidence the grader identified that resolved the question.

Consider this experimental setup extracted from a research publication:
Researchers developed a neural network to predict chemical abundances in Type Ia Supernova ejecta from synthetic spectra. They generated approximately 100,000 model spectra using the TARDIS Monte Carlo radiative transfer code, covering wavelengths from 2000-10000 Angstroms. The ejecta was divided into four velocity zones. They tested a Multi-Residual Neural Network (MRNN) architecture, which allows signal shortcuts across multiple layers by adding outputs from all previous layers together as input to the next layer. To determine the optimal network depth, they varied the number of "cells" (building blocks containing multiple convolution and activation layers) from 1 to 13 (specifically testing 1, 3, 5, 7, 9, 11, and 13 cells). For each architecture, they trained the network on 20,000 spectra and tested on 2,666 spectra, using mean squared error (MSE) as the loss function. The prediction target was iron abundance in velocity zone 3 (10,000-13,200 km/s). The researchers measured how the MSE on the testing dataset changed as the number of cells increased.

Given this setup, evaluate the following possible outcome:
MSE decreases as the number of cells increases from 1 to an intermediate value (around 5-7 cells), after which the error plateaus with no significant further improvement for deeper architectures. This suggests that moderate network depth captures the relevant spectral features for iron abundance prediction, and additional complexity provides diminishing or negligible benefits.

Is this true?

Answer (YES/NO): NO